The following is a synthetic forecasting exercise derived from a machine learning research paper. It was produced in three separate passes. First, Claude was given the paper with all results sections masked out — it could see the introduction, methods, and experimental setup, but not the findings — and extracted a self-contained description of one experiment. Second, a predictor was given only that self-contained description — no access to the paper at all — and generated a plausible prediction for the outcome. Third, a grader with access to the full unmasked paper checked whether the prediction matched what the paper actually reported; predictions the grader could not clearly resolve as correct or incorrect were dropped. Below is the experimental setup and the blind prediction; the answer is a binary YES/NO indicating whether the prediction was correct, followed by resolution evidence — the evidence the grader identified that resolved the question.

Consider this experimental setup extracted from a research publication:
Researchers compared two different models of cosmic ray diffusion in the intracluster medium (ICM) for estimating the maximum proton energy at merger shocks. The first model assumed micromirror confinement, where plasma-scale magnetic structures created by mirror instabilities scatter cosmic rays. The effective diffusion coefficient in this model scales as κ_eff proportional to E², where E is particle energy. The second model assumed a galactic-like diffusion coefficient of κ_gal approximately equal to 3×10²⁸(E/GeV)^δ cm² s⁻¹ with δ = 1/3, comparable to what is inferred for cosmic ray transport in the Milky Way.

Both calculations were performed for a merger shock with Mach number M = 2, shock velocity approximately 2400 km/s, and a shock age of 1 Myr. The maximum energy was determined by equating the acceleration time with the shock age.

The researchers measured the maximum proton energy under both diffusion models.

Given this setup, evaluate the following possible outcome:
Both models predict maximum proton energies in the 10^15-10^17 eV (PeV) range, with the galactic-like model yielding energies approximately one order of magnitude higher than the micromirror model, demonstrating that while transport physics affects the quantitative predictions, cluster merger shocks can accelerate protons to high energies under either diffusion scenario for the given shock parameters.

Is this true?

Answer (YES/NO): NO